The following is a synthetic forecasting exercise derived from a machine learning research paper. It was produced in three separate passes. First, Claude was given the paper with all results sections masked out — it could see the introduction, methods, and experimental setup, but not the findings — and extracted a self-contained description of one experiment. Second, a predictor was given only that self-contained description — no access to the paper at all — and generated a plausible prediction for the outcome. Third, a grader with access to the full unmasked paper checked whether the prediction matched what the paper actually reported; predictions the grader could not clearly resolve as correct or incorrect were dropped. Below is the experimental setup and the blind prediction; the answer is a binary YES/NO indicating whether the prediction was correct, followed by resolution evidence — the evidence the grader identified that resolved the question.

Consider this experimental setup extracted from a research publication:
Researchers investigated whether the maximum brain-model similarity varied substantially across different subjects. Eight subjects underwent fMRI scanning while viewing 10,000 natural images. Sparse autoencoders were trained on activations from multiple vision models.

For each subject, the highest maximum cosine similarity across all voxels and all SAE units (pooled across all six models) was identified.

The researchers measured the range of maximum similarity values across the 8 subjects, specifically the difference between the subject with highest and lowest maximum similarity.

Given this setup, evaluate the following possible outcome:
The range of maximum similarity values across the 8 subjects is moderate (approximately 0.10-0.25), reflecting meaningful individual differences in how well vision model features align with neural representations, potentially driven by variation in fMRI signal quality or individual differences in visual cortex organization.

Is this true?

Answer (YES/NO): YES